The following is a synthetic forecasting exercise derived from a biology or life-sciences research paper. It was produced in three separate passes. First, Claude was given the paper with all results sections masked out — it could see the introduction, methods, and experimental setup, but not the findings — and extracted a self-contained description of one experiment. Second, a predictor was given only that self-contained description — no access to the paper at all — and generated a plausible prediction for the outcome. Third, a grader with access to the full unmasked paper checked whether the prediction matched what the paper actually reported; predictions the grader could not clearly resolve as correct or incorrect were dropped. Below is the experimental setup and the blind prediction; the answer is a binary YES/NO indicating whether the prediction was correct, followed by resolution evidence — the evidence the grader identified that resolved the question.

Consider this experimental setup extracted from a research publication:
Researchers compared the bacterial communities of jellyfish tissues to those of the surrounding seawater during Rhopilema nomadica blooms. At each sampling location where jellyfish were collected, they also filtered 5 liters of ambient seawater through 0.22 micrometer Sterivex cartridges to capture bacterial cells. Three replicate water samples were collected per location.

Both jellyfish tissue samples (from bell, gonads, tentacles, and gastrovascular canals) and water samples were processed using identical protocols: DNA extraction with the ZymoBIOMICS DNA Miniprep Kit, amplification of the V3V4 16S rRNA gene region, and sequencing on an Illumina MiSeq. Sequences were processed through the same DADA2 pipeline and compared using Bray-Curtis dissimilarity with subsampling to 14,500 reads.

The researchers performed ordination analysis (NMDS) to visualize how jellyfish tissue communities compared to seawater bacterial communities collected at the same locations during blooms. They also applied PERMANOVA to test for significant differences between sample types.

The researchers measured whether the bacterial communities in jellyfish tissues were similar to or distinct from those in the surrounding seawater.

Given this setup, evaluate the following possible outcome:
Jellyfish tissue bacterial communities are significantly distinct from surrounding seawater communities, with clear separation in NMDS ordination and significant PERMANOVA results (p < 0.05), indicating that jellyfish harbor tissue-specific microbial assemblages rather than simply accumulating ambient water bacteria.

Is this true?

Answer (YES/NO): YES